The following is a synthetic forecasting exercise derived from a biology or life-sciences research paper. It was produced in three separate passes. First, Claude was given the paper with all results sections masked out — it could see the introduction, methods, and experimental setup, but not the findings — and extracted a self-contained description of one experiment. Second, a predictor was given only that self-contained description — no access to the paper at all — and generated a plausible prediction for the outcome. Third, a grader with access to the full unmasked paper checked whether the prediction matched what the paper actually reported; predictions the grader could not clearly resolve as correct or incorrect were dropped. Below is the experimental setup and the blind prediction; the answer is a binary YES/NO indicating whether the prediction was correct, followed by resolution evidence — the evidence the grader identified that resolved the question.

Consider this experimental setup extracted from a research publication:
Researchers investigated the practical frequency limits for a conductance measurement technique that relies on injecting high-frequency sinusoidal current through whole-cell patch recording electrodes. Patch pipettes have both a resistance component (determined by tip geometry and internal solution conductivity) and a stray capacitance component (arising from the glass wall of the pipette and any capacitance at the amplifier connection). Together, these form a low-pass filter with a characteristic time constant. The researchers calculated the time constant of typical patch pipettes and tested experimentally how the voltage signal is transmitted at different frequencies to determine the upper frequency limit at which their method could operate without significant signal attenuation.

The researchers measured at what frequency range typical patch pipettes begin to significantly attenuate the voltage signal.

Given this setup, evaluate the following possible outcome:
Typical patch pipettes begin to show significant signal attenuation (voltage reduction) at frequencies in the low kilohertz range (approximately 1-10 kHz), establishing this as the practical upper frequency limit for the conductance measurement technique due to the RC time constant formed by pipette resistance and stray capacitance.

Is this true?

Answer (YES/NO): NO